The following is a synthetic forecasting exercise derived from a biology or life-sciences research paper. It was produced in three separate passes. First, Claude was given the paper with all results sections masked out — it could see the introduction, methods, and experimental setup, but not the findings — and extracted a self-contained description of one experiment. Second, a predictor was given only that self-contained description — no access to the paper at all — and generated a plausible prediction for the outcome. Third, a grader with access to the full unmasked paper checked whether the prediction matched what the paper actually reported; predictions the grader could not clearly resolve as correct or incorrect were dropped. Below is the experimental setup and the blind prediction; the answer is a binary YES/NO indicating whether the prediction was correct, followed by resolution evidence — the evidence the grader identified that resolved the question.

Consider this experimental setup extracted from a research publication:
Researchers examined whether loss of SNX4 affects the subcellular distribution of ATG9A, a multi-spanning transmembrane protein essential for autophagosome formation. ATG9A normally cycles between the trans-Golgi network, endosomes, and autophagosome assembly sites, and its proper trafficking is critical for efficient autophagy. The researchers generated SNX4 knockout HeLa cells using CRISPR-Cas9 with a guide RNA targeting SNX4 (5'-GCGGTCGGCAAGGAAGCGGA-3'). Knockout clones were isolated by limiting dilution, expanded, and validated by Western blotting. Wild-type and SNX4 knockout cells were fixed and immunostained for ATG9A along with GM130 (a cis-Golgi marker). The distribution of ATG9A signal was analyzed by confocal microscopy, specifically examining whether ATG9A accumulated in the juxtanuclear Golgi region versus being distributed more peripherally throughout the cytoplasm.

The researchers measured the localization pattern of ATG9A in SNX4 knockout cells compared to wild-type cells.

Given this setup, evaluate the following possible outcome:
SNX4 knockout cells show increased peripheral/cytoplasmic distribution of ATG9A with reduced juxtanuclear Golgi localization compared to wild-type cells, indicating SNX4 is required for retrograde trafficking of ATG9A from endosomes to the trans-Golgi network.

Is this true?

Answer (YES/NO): NO